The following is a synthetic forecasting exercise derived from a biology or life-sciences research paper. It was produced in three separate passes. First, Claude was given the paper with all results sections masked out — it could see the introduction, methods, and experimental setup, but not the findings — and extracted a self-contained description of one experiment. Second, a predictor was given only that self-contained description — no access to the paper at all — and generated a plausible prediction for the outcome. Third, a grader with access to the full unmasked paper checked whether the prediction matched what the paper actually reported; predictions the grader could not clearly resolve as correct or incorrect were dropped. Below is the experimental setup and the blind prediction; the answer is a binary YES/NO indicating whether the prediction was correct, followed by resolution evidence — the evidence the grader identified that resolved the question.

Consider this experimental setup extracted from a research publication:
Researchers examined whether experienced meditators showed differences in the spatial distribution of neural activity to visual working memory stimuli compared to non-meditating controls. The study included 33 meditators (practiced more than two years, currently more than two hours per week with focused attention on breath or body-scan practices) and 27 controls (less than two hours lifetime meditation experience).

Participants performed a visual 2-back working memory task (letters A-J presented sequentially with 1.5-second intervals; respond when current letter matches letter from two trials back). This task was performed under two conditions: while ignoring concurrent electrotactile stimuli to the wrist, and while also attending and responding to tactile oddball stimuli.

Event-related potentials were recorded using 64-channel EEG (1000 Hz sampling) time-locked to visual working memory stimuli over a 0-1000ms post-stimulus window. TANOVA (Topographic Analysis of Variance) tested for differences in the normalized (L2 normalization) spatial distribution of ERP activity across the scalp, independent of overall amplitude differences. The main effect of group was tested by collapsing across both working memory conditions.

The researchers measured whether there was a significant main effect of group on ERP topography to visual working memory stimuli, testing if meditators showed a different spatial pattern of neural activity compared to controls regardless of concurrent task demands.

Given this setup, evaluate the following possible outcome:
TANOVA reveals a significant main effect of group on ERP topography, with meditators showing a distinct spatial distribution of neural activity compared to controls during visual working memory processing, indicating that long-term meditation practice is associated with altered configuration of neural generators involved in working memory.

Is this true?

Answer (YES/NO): YES